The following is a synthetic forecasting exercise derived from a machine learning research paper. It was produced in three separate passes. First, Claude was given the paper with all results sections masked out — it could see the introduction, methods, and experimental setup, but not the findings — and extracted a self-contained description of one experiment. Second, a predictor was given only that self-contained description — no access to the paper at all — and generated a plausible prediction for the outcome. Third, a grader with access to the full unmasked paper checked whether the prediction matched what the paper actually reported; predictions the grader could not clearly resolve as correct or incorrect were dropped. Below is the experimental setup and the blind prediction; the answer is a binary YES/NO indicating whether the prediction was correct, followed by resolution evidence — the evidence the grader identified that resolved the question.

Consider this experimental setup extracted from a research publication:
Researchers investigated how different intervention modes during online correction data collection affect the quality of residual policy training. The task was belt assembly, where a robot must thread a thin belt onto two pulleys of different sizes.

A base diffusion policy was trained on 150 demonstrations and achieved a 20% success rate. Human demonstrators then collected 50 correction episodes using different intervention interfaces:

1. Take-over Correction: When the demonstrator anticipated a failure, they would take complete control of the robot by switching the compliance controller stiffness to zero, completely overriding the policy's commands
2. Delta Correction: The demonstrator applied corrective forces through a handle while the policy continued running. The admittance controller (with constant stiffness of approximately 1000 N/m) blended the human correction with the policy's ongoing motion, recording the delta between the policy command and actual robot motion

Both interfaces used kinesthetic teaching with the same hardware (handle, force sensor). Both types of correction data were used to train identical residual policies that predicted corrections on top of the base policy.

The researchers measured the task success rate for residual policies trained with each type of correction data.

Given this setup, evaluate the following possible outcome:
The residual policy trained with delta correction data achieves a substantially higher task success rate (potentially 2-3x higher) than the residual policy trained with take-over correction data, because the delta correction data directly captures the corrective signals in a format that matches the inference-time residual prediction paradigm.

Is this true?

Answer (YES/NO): NO